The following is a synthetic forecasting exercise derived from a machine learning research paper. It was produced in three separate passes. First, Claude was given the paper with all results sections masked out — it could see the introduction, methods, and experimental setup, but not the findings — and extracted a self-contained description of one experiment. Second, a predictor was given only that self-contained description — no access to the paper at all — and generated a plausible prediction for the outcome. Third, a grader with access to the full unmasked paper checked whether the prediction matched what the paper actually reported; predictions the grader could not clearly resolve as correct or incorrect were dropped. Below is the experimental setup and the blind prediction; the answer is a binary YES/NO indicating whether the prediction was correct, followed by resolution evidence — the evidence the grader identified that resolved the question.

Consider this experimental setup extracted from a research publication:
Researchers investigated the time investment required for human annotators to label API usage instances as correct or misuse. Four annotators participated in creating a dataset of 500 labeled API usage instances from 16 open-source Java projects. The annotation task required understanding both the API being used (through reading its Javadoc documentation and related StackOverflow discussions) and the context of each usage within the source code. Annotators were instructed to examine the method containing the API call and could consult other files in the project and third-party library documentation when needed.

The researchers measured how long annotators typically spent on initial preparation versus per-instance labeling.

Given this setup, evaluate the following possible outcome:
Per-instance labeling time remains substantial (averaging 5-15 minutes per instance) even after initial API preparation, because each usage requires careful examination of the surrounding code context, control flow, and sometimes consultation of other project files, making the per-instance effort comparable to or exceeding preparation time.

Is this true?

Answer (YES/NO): NO